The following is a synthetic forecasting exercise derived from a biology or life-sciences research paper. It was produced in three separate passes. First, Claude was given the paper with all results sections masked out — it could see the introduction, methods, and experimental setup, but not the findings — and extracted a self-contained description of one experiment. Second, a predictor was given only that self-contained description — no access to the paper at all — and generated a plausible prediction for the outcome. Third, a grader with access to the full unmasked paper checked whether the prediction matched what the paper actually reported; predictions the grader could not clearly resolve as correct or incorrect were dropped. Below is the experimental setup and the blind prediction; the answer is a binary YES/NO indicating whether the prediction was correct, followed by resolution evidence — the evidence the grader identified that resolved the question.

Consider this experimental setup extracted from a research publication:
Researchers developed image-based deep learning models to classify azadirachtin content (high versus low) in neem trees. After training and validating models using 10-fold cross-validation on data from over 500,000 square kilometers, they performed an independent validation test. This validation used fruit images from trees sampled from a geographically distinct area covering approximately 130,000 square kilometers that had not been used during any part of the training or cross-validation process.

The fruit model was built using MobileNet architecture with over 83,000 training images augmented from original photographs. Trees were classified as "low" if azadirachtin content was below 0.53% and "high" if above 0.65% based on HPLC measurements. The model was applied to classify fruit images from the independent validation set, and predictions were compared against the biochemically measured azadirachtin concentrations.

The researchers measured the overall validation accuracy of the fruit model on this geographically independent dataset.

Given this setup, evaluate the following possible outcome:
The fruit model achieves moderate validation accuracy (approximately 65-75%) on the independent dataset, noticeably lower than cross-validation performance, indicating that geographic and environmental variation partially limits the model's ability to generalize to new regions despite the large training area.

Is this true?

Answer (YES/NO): YES